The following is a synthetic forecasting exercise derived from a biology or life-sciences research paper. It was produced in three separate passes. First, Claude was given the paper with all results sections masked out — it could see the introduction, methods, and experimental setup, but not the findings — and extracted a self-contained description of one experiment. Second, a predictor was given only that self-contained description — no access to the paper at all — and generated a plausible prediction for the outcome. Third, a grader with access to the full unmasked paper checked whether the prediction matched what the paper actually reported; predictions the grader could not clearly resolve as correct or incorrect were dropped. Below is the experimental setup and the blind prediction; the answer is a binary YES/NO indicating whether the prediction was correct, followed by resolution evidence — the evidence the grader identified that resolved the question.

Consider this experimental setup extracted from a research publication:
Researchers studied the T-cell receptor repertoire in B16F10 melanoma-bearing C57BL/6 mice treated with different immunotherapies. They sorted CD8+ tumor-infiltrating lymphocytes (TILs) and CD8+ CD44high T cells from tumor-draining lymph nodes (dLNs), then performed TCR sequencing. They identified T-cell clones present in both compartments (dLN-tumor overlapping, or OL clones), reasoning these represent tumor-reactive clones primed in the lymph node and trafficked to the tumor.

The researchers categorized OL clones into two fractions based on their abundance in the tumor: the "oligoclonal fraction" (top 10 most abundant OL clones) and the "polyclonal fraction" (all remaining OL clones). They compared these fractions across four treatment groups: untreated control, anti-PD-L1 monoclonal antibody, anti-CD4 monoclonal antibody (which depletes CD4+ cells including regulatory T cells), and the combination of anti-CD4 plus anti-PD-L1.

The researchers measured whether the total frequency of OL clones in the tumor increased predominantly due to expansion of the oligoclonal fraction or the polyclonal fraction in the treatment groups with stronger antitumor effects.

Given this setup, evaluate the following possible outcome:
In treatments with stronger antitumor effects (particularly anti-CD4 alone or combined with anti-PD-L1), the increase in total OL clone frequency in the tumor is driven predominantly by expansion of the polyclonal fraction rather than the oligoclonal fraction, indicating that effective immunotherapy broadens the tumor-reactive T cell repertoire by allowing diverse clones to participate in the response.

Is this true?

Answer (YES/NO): YES